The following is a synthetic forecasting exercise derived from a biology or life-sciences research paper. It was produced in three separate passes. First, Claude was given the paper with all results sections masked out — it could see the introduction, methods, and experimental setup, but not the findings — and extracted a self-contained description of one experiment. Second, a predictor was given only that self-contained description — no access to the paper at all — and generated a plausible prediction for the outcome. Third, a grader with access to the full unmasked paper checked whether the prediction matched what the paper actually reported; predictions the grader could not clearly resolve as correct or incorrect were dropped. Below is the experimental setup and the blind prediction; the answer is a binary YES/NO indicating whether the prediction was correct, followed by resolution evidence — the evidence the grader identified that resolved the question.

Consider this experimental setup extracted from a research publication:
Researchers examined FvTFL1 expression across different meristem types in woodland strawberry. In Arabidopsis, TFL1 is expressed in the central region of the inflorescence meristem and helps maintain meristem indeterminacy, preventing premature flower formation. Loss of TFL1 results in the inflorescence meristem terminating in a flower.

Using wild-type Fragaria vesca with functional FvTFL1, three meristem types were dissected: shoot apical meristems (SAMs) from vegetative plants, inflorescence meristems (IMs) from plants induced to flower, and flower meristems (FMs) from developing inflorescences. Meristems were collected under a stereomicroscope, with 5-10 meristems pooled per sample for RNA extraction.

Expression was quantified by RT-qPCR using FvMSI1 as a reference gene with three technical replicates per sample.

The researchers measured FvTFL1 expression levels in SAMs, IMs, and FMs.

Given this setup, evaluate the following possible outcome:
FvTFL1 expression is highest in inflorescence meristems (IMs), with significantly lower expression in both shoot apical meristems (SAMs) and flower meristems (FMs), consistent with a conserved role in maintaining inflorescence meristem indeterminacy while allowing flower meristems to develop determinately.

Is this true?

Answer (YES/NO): NO